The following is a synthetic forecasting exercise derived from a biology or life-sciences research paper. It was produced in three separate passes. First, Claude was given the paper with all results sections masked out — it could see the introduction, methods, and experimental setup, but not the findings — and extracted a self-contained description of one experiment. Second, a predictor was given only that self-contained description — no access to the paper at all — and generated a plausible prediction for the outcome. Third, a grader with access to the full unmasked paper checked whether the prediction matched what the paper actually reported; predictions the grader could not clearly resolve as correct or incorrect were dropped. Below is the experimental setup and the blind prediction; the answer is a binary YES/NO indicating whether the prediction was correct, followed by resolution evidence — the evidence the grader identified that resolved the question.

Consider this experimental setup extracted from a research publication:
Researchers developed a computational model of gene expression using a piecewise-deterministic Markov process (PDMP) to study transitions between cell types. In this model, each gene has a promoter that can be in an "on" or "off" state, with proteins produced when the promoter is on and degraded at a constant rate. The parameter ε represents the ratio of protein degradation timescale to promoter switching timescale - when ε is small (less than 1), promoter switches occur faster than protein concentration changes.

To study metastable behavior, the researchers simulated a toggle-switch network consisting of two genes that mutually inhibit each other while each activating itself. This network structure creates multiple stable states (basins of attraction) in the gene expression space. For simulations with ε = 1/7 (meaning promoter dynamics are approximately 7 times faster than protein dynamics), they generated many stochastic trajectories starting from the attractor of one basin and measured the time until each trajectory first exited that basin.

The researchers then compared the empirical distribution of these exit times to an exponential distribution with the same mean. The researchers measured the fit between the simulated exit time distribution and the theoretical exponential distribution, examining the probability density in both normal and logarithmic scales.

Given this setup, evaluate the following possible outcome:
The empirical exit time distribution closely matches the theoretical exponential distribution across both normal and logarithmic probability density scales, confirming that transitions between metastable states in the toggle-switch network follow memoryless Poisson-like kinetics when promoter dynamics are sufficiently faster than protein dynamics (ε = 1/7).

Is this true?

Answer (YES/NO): YES